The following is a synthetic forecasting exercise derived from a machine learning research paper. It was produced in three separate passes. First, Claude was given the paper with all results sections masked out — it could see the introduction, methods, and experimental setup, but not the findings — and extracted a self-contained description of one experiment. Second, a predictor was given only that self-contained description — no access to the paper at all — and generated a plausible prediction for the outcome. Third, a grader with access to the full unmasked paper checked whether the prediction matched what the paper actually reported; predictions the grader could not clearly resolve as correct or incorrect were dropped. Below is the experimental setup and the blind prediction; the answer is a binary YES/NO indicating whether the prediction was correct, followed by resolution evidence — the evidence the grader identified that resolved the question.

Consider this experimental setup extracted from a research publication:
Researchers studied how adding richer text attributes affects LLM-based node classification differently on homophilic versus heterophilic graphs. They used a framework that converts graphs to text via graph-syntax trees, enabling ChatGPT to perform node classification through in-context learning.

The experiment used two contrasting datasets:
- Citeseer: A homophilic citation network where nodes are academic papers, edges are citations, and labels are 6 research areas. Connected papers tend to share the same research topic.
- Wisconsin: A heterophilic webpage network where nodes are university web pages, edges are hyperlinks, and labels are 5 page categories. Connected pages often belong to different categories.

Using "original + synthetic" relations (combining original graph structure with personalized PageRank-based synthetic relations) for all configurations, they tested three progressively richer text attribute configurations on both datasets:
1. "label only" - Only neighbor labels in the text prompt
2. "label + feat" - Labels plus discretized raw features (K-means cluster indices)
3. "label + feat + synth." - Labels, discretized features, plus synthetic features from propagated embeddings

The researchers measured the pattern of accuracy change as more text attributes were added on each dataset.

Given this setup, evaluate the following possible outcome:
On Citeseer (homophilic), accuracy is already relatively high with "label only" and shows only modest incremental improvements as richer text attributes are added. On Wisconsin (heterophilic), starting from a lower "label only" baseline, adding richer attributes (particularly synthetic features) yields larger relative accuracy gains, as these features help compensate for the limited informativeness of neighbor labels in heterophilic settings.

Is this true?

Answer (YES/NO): NO